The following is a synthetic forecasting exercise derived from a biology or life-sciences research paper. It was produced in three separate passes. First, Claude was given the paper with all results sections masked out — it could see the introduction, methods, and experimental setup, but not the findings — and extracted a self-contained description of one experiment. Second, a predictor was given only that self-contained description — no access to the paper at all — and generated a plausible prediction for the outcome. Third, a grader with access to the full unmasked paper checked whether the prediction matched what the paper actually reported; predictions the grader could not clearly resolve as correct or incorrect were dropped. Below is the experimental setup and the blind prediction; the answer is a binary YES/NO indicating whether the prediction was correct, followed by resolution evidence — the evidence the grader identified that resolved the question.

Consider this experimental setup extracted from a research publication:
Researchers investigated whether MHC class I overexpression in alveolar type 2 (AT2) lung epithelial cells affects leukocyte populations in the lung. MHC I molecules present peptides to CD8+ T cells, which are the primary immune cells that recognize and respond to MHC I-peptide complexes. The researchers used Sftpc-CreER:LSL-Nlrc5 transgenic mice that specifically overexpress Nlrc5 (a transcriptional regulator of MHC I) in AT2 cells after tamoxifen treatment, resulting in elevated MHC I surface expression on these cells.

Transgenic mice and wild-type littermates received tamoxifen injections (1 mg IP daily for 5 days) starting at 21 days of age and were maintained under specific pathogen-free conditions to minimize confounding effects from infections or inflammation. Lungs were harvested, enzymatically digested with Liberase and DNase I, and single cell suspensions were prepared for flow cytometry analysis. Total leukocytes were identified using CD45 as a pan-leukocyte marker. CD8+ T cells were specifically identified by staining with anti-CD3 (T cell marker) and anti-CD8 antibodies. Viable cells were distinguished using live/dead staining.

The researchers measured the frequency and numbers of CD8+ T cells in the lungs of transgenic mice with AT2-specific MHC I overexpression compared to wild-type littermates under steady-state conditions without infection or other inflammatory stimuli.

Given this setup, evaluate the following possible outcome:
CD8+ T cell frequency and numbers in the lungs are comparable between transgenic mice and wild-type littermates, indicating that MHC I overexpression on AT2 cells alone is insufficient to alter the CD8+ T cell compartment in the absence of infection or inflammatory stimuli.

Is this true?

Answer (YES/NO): YES